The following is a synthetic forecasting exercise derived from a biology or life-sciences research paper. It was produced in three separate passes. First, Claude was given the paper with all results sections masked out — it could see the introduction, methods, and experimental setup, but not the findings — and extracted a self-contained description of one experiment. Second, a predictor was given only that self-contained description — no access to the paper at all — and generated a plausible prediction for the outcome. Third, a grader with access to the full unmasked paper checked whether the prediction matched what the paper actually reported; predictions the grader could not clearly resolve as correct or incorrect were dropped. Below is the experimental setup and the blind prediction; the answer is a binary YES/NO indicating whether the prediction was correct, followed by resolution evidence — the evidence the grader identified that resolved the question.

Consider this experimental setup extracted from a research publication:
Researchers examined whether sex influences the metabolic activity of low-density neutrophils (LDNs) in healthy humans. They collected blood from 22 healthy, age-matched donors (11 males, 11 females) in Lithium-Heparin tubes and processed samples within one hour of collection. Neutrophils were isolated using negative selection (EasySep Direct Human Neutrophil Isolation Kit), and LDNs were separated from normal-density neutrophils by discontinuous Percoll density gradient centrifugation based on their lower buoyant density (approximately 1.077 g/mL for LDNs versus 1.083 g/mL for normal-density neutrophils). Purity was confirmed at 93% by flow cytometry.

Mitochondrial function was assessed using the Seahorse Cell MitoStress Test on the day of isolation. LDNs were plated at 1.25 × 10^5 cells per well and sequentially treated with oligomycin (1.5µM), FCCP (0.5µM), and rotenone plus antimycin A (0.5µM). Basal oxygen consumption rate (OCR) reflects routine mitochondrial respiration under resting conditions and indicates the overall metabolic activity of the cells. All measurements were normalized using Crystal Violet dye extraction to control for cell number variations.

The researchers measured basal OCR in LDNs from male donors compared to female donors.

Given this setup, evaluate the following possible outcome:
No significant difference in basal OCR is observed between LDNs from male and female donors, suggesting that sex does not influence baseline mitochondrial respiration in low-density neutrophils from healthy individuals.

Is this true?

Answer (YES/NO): NO